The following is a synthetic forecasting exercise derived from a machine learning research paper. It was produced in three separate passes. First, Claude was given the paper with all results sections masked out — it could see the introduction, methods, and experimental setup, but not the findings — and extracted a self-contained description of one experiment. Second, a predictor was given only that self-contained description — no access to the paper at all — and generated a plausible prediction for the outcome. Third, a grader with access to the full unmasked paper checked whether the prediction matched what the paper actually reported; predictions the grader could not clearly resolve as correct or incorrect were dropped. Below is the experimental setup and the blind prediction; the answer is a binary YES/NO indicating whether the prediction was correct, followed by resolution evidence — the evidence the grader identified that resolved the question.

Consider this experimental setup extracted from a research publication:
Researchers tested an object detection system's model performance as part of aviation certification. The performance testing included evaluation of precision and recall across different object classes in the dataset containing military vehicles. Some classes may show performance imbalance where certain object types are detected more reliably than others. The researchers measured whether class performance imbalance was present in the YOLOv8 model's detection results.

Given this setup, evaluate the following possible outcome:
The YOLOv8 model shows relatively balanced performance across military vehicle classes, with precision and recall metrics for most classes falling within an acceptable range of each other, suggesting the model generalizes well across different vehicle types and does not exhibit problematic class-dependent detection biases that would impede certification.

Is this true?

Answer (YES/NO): NO